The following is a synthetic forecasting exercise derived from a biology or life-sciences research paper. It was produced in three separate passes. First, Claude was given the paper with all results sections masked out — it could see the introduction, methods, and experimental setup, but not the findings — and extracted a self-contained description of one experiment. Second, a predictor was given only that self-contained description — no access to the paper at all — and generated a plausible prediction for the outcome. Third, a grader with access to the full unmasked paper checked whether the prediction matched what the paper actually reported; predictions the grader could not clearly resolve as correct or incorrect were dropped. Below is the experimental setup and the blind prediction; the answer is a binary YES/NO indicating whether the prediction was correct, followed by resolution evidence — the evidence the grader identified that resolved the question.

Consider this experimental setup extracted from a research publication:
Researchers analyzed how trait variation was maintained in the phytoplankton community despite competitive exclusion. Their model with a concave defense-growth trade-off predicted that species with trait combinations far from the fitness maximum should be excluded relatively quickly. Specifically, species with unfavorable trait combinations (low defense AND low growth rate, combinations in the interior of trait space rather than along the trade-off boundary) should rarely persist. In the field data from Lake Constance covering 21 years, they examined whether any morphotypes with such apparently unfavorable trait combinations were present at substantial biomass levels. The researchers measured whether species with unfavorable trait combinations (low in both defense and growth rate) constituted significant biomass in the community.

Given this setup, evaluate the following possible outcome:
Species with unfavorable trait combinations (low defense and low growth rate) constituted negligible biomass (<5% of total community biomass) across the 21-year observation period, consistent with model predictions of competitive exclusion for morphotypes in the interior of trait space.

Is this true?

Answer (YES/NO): YES